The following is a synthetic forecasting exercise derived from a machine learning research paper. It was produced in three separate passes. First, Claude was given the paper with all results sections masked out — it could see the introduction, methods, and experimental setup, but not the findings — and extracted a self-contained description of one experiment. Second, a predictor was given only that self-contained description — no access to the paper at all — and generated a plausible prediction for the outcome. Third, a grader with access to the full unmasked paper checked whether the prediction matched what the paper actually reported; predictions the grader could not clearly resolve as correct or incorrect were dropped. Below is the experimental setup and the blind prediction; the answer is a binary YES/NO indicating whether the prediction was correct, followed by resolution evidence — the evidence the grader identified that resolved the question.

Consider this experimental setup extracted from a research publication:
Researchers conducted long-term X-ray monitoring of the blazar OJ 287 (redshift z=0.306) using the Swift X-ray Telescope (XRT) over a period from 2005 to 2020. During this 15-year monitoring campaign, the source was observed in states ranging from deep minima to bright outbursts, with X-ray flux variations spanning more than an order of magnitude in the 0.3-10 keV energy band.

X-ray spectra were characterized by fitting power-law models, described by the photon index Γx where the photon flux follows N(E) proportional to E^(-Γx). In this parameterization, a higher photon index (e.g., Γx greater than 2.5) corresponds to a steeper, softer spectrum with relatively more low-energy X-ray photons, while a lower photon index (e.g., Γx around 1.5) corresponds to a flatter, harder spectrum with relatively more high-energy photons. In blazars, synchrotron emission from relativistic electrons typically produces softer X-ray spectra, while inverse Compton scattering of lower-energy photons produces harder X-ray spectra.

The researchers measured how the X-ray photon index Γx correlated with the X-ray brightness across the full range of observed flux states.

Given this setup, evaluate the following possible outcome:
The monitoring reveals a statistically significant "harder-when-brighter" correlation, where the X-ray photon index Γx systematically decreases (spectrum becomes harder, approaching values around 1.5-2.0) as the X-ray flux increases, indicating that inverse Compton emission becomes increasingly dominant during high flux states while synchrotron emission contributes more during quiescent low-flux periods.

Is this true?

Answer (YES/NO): NO